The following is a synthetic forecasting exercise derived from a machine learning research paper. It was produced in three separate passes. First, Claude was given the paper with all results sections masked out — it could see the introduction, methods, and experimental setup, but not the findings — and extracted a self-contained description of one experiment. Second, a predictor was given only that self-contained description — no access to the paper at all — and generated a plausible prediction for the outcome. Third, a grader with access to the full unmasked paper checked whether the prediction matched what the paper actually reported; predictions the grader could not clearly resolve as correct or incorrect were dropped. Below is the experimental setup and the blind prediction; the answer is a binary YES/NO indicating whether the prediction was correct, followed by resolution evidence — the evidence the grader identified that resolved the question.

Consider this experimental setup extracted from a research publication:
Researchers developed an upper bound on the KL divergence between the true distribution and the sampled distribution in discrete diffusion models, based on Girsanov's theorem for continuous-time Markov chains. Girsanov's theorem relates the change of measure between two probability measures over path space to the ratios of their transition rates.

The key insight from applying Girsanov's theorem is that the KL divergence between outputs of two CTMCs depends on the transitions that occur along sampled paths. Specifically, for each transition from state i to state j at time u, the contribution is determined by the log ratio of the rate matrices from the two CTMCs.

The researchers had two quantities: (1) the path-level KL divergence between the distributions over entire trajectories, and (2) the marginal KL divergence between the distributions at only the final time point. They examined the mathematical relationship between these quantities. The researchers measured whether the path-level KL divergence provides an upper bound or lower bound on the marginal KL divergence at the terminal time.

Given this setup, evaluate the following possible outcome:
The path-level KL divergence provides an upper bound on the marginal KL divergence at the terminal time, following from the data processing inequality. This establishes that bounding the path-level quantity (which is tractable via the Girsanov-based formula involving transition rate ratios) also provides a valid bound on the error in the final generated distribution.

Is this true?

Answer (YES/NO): YES